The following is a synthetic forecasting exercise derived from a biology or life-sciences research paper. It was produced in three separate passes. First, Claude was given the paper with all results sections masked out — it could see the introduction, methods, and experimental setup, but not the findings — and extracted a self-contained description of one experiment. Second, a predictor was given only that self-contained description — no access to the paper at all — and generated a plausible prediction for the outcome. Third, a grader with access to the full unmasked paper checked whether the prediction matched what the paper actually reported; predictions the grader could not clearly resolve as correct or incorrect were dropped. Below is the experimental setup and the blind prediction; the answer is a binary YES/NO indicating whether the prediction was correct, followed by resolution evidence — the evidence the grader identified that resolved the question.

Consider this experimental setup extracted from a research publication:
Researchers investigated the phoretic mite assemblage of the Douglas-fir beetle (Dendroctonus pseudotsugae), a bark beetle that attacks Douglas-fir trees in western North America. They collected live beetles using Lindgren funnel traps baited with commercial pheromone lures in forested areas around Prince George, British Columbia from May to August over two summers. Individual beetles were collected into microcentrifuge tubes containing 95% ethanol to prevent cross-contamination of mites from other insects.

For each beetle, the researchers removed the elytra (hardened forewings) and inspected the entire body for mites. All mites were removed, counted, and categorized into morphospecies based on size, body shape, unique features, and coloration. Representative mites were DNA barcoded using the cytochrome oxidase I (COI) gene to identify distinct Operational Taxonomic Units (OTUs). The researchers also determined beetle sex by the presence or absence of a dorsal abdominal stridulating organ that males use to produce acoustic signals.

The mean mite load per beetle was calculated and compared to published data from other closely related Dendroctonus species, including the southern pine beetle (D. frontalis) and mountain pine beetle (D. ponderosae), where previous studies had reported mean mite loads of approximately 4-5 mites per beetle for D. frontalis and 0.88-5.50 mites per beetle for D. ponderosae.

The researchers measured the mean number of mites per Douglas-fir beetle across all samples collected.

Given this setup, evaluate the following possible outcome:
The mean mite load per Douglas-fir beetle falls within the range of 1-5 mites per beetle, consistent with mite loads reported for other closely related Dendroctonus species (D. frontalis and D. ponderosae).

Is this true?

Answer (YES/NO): NO